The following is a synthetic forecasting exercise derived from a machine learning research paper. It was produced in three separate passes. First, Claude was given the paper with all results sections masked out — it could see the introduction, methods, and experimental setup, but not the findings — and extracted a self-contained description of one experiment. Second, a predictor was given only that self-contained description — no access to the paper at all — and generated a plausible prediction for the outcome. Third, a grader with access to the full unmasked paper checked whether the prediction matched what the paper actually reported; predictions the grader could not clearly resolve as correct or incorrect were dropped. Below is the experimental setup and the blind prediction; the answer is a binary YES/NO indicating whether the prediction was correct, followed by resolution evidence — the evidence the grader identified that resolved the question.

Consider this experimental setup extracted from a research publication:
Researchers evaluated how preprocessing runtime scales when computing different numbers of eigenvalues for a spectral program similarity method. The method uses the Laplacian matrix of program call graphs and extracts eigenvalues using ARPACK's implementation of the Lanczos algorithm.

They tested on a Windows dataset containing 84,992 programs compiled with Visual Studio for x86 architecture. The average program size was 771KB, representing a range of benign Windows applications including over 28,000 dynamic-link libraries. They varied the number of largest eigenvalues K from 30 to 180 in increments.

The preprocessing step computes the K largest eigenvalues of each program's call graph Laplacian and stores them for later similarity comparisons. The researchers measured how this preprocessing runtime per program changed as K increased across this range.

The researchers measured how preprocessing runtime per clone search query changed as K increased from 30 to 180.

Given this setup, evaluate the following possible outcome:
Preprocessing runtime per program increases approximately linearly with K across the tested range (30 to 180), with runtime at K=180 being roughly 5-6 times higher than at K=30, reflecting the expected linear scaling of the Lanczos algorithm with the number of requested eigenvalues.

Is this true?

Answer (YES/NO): NO